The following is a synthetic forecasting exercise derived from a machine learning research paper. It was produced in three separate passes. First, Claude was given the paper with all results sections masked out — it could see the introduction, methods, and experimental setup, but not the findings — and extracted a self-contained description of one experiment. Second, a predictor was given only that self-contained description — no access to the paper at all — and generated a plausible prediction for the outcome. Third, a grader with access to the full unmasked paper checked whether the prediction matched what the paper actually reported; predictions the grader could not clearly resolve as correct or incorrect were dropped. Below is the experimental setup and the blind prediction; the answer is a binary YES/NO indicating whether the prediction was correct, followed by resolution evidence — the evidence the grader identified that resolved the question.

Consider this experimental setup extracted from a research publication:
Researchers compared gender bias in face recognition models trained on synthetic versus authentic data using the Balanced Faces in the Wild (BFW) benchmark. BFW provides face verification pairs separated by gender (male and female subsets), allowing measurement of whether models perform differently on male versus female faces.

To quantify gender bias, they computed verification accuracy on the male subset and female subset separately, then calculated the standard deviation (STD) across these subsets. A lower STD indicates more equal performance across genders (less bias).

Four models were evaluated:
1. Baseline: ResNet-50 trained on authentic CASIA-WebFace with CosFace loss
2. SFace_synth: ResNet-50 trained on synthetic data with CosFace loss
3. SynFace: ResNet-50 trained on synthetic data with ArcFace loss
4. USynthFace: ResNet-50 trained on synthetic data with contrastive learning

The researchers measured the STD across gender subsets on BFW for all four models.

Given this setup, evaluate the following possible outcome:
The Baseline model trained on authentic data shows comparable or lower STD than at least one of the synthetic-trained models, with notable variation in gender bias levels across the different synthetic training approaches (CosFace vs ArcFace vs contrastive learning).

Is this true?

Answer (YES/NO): YES